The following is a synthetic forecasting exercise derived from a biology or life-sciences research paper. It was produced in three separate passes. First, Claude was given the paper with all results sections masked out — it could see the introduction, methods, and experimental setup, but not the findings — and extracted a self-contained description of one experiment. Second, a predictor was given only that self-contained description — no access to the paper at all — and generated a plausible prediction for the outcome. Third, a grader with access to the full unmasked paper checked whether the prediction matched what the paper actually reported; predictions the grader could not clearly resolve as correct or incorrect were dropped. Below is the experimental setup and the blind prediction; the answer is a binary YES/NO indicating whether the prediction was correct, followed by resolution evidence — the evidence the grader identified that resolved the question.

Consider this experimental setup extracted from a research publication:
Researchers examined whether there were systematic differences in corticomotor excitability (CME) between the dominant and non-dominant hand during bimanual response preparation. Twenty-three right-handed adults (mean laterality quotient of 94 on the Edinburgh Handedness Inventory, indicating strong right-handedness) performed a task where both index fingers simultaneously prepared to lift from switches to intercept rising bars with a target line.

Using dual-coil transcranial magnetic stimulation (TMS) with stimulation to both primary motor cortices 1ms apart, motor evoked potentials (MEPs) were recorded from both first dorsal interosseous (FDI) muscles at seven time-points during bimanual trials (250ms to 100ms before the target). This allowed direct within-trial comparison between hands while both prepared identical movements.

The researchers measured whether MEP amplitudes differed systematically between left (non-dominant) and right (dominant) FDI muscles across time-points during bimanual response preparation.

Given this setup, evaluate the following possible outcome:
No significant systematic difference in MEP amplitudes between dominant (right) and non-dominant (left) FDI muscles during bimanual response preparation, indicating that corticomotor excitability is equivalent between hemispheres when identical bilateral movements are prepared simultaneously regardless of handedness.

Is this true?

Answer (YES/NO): YES